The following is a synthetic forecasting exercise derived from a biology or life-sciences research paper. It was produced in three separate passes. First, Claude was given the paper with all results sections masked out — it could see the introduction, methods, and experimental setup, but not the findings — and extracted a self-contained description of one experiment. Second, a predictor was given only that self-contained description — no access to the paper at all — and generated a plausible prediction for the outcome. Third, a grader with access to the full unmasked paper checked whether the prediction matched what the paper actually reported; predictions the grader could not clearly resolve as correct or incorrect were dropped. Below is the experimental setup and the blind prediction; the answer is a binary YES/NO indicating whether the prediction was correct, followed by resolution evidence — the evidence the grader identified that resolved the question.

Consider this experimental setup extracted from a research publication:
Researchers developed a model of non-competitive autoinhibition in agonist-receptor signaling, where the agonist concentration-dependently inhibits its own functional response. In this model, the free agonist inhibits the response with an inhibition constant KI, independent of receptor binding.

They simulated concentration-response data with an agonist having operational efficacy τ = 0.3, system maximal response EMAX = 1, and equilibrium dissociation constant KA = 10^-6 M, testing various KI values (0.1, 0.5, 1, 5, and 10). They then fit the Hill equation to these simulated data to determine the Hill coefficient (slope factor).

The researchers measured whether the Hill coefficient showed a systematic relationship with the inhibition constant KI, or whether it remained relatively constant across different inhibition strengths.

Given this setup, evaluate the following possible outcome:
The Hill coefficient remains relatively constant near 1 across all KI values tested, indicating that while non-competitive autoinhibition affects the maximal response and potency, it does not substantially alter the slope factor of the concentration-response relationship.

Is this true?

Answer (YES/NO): NO